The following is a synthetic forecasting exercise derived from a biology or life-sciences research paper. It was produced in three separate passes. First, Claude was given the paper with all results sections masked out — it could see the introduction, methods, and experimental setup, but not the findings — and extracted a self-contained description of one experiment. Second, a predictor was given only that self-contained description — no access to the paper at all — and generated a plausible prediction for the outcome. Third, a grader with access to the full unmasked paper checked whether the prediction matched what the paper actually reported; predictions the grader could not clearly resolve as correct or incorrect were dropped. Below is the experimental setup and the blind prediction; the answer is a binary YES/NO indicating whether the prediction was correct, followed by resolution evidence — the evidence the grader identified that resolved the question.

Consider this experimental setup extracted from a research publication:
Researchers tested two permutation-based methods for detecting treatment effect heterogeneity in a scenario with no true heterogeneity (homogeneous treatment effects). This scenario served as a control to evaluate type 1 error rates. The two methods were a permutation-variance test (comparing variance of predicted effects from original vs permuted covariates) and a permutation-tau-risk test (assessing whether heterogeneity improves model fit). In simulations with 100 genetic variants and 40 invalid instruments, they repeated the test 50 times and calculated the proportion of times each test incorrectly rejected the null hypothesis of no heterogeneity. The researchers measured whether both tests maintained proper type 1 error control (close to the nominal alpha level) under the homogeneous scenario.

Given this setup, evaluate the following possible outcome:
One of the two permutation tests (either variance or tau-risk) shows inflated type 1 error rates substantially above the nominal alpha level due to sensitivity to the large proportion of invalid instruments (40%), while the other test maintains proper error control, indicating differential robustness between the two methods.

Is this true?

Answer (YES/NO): NO